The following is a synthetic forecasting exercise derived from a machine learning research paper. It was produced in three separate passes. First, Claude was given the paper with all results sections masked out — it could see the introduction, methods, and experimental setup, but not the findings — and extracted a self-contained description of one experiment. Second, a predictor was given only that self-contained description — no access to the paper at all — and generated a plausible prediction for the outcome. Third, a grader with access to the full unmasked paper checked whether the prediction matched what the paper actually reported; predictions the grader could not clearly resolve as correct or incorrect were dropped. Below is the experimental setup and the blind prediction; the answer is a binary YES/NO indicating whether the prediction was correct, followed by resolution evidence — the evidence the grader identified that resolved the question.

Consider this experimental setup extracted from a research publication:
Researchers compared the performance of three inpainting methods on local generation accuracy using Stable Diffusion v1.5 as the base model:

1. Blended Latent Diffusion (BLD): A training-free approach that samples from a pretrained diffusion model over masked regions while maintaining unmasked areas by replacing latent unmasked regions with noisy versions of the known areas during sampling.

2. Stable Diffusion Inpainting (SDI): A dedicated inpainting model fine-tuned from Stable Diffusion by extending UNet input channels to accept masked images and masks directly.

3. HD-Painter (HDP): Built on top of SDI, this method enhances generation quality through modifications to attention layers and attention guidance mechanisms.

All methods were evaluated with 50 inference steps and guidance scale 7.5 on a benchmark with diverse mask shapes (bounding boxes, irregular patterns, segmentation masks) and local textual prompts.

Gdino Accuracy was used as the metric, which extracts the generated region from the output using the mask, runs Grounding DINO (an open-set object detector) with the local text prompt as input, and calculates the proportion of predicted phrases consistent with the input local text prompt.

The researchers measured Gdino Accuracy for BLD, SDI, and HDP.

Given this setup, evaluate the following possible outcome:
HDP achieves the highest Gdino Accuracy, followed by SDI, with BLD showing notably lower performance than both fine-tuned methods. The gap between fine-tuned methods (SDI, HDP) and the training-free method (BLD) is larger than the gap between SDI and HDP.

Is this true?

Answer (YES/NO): NO